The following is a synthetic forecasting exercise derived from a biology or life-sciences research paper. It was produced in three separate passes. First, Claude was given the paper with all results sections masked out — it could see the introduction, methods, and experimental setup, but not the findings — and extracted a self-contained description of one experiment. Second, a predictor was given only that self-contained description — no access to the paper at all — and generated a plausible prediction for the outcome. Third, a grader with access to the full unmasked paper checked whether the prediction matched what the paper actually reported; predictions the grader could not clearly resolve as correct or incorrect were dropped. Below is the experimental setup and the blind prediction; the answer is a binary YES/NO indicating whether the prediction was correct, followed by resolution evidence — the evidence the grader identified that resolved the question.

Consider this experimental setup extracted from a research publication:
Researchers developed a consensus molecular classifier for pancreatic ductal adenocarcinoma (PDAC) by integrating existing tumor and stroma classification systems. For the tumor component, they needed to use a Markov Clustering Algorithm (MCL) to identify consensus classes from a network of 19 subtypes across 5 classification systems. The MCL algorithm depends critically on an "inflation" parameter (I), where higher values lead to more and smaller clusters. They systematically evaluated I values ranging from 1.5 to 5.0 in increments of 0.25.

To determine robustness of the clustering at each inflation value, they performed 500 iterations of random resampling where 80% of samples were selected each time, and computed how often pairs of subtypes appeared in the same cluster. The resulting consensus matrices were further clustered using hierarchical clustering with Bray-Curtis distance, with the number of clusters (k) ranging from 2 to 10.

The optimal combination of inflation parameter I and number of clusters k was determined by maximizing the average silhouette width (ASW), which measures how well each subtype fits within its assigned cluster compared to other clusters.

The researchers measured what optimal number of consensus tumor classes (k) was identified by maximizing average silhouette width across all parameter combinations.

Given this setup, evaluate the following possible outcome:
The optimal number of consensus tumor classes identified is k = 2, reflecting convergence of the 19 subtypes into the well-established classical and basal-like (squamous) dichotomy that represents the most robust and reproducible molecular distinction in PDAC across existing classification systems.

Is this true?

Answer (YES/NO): YES